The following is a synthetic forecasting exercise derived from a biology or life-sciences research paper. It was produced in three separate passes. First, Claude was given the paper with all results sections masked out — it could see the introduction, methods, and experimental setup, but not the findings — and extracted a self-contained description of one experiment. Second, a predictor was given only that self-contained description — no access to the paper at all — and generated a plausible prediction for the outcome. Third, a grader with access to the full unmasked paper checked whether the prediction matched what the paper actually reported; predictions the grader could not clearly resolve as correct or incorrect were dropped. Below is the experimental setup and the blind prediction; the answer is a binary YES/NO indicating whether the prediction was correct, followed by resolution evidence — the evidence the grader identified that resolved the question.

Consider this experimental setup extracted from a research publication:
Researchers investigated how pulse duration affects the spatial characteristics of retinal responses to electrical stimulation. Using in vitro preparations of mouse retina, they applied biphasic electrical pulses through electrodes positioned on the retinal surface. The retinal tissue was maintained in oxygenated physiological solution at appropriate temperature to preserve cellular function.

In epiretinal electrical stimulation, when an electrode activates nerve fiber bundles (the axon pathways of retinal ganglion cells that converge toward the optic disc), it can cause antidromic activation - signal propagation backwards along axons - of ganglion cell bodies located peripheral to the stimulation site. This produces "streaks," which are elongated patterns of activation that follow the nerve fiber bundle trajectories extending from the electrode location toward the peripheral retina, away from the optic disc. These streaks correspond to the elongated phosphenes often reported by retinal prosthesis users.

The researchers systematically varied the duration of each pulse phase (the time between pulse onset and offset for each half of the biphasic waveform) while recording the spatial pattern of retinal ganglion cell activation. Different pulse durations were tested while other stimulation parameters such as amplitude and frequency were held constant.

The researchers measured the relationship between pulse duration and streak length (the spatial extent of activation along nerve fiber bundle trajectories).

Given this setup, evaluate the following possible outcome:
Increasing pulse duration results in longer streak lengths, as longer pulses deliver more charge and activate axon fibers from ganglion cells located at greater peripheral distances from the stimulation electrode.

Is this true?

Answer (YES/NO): NO